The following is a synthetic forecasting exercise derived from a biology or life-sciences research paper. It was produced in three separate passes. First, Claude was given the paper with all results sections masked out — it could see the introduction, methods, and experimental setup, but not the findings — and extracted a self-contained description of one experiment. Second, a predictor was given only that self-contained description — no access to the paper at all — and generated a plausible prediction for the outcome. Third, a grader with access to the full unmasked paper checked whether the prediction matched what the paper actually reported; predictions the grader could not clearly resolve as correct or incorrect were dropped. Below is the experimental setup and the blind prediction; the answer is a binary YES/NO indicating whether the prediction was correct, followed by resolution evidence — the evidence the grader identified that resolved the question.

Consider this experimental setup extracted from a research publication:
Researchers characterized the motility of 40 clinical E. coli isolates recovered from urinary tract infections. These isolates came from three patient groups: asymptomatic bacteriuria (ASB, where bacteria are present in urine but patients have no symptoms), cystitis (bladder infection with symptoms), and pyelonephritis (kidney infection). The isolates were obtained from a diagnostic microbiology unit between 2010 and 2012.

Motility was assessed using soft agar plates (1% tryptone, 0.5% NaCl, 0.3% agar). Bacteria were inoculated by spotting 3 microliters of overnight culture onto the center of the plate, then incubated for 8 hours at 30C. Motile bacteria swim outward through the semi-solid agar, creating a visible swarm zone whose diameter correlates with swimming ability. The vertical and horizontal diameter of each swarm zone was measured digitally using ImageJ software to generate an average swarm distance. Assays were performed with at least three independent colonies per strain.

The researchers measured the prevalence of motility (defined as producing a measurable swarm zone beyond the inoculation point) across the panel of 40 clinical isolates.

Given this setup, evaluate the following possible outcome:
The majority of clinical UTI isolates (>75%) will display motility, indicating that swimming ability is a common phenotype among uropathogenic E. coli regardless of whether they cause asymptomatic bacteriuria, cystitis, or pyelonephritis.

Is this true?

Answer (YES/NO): NO